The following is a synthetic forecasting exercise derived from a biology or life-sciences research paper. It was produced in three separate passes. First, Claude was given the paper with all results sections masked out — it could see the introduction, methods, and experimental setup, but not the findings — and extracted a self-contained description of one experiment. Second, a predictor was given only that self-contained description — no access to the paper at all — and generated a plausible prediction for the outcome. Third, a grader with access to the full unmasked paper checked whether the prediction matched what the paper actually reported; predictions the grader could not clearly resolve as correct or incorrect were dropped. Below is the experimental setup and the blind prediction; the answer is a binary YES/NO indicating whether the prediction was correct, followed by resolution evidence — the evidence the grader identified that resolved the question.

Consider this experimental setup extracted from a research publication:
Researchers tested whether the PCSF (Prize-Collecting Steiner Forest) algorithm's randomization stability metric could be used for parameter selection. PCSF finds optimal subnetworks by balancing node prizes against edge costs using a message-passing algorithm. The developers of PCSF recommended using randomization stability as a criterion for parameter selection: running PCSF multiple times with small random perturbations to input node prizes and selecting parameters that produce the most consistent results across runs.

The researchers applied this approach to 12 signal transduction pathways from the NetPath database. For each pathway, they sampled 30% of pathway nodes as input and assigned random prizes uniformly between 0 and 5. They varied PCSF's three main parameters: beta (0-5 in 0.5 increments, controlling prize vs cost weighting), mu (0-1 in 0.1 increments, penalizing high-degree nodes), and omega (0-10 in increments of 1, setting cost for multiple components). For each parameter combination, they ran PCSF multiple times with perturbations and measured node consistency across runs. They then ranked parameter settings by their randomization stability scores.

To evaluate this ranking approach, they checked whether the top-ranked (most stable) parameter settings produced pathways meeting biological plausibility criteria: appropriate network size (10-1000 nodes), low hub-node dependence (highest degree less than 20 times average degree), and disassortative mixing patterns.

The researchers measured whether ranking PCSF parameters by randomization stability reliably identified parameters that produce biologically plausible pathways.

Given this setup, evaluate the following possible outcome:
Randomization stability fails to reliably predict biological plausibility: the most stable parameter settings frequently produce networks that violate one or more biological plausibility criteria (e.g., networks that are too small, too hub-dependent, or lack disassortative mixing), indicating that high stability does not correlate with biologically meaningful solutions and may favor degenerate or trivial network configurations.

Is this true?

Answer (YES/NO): YES